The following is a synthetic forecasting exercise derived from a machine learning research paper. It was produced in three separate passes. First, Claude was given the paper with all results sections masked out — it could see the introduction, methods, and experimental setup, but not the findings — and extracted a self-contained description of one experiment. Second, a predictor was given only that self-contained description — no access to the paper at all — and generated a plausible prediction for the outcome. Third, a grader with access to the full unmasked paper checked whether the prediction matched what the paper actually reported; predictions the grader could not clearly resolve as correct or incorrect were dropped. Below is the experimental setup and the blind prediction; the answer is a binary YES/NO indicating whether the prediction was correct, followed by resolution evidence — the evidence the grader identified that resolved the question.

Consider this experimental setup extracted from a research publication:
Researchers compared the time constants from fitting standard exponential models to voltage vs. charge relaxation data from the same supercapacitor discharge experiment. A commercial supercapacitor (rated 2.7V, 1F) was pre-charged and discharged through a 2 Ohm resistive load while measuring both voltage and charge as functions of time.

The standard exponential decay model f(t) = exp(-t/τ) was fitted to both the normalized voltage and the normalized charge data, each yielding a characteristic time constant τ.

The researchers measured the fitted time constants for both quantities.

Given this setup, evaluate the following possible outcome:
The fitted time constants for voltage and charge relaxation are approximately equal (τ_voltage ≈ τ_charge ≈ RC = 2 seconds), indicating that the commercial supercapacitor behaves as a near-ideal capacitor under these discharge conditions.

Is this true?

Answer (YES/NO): NO